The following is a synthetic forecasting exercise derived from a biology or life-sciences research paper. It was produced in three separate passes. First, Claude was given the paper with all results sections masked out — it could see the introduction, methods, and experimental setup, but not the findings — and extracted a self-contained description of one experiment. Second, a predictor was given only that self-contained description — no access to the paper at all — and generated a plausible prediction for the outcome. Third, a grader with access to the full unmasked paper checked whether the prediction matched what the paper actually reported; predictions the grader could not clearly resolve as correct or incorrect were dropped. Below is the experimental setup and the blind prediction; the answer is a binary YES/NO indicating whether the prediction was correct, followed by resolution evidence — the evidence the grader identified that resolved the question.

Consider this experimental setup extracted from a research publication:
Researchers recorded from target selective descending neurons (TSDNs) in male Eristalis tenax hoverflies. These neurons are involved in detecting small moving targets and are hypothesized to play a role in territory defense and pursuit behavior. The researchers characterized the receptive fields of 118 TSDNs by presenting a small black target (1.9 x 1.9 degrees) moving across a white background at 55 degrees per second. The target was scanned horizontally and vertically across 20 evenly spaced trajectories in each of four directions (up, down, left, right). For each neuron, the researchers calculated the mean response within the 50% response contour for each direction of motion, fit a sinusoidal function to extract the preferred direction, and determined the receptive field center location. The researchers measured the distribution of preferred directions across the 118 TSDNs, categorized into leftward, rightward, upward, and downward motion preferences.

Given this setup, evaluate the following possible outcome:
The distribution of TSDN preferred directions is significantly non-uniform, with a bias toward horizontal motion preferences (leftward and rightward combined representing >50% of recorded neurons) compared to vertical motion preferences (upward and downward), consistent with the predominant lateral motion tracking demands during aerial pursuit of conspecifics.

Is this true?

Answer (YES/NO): YES